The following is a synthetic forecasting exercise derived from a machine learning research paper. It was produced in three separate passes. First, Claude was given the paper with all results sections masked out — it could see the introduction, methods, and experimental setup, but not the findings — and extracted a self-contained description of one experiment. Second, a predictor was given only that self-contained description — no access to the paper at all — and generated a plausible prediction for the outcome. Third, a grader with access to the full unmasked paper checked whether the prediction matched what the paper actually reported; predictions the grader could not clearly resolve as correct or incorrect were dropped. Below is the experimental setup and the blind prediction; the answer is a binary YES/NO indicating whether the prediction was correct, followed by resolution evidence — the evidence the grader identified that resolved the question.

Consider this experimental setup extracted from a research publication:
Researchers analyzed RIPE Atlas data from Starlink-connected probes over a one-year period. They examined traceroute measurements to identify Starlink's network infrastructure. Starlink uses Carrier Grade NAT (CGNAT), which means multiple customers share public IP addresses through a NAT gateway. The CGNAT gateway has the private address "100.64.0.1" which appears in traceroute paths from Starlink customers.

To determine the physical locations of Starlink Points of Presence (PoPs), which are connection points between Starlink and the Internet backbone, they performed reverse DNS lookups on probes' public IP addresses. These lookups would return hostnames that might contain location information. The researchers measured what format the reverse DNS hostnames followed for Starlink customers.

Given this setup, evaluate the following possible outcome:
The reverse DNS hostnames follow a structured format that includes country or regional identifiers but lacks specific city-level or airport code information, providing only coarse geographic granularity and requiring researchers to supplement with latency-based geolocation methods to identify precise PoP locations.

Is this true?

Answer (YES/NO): NO